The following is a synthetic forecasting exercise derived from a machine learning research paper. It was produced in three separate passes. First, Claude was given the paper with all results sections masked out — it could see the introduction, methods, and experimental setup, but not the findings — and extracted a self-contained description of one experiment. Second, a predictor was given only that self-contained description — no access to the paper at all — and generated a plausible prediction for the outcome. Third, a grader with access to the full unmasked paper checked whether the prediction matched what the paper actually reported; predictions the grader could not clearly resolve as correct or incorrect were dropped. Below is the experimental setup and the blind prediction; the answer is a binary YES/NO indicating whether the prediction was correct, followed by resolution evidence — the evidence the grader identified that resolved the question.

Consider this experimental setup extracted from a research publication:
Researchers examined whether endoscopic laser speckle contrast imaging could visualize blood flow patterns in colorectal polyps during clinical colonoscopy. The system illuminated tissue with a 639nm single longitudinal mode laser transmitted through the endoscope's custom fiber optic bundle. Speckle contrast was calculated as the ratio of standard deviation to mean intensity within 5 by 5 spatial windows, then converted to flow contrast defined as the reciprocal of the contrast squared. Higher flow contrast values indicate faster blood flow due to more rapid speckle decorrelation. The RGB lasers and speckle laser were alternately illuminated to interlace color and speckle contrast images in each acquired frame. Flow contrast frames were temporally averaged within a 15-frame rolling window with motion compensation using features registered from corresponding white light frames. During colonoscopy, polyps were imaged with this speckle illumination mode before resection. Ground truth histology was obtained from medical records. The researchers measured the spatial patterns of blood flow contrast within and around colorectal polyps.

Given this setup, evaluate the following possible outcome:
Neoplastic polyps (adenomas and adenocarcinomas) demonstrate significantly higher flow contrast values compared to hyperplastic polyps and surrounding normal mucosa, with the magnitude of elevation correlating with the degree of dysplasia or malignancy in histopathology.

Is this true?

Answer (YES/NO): NO